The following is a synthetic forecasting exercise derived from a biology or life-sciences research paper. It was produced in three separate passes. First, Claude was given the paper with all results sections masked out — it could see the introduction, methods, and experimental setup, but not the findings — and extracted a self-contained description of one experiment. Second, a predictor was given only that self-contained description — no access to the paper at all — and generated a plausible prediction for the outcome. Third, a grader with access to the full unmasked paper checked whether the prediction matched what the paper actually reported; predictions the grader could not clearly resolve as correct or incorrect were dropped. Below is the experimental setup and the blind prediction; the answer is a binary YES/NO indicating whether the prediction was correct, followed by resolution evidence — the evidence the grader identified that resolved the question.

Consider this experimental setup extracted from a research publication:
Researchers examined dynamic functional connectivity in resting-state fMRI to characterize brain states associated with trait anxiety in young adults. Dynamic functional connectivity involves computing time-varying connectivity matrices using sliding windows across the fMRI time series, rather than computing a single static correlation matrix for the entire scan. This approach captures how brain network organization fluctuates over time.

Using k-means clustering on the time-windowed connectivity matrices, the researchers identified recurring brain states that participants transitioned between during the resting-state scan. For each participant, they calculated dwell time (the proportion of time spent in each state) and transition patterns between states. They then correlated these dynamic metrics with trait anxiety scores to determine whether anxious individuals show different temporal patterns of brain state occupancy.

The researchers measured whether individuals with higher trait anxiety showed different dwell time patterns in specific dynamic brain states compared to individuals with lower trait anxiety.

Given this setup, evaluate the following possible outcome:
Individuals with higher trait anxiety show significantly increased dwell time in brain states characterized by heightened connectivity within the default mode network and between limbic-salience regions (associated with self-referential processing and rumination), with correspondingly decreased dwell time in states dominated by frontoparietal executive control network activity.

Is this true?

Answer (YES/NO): NO